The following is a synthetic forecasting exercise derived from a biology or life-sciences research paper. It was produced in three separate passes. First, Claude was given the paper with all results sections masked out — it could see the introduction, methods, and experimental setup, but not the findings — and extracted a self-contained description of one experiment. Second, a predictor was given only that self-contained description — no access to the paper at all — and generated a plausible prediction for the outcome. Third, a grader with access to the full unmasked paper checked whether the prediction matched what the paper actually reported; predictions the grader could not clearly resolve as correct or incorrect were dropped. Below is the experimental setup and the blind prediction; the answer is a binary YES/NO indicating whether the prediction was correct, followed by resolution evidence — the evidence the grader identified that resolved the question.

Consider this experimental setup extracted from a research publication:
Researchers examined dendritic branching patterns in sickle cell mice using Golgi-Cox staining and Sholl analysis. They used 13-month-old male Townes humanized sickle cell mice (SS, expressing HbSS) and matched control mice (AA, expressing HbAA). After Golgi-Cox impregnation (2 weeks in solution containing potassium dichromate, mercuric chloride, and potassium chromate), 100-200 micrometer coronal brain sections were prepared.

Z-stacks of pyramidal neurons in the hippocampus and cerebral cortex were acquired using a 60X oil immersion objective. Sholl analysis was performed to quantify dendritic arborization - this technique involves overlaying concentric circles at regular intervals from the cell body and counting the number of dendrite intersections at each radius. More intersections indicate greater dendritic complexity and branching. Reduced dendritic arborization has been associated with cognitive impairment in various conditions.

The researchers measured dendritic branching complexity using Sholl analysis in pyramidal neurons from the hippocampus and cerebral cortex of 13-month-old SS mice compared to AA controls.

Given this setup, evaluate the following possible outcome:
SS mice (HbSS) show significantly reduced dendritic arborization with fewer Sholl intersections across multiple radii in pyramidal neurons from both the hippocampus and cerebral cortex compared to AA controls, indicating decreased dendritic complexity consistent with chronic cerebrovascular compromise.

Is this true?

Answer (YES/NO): YES